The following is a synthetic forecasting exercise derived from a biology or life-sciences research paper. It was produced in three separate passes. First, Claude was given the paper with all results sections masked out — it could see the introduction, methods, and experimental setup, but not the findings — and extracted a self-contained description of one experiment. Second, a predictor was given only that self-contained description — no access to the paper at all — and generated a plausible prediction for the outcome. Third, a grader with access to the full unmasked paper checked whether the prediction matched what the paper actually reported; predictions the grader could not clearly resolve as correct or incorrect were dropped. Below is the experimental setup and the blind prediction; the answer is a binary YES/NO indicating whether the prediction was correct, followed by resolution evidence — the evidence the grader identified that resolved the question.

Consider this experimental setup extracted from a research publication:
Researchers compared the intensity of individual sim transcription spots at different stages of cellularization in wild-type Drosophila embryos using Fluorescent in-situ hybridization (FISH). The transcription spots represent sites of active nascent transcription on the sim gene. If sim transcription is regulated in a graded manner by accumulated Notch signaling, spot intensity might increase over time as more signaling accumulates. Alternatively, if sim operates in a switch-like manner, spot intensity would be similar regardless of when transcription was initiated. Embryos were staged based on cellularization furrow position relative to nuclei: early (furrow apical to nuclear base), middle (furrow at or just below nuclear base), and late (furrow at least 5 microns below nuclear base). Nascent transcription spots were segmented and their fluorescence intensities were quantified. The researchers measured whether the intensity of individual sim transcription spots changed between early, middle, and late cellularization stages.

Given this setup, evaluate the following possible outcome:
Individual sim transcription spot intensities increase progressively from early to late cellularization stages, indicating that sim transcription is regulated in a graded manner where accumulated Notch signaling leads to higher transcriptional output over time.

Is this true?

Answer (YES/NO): NO